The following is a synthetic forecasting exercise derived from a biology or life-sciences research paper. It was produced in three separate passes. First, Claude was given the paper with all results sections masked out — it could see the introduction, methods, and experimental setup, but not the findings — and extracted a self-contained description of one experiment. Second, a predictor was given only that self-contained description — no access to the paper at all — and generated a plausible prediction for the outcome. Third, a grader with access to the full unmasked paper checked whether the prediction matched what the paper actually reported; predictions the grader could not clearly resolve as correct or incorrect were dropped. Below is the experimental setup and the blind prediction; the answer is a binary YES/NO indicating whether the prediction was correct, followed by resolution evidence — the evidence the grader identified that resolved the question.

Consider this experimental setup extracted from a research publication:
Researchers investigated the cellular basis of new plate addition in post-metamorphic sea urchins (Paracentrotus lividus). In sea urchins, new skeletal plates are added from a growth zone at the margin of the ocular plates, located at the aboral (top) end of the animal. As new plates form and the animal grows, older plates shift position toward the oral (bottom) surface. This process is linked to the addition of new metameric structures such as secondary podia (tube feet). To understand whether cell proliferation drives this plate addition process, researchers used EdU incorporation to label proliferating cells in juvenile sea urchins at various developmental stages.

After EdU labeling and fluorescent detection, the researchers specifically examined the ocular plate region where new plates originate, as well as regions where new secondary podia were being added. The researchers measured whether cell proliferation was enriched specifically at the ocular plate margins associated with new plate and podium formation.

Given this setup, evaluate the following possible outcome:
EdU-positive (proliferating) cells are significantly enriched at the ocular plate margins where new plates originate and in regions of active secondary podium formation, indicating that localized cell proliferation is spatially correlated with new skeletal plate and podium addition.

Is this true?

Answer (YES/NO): YES